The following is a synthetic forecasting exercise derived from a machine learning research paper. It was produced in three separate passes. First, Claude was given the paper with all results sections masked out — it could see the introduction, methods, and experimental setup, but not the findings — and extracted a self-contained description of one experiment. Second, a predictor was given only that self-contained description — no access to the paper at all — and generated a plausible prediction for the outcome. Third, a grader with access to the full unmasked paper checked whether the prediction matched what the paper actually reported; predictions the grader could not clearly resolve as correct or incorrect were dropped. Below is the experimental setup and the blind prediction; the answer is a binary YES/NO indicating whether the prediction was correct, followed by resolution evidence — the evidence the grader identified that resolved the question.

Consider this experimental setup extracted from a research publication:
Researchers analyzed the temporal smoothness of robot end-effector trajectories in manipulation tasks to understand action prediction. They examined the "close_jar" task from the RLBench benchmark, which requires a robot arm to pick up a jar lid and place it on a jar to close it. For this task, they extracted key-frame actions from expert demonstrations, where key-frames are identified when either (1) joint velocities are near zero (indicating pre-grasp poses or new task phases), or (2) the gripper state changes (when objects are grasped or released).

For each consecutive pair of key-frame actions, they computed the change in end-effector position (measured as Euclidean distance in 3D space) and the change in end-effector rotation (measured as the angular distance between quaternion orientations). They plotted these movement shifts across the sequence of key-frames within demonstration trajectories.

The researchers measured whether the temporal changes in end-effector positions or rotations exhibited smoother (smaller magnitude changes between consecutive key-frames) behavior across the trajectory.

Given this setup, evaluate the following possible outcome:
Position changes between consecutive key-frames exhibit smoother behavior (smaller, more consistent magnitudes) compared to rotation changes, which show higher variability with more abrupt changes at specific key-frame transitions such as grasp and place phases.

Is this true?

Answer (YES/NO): YES